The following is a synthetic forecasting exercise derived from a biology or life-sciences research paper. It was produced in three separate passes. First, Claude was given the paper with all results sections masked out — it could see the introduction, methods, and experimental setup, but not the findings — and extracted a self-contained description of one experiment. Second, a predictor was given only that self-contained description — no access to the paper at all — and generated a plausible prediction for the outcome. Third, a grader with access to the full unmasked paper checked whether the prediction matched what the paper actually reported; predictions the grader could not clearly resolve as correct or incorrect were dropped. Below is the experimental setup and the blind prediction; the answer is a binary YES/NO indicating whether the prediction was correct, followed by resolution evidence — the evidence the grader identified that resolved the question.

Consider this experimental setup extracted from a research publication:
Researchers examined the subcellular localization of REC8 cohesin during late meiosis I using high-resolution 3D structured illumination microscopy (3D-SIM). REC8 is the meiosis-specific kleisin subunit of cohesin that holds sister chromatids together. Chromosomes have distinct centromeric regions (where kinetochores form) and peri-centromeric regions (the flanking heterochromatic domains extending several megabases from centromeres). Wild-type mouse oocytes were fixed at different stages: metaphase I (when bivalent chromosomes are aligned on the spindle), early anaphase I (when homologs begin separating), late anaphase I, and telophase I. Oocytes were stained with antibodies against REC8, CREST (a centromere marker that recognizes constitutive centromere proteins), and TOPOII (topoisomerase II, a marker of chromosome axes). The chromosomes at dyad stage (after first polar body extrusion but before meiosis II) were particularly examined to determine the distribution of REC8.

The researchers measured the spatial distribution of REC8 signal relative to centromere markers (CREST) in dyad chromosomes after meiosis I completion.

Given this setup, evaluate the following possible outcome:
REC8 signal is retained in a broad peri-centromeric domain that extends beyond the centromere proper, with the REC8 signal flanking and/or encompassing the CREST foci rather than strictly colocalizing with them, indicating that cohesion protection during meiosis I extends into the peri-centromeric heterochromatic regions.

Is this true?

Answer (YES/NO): YES